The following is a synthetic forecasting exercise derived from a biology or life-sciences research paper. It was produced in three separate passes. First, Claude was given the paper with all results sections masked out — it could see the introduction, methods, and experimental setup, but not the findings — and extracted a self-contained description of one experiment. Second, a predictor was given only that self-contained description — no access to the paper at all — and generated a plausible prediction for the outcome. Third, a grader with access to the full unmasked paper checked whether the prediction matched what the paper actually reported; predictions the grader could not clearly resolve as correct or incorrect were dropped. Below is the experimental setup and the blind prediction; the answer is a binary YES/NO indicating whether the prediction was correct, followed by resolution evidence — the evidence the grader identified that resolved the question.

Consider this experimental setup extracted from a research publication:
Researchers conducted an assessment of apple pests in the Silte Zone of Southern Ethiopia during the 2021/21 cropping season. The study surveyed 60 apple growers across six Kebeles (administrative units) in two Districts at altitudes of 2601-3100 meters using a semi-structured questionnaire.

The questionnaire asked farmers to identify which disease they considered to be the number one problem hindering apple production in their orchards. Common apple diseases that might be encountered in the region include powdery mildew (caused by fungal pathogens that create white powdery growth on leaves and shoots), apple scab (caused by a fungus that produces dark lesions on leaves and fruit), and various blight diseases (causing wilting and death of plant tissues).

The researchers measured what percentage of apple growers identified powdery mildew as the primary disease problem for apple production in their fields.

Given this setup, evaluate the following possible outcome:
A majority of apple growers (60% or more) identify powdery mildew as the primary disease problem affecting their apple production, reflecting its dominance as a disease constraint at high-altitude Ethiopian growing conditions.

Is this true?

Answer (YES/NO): YES